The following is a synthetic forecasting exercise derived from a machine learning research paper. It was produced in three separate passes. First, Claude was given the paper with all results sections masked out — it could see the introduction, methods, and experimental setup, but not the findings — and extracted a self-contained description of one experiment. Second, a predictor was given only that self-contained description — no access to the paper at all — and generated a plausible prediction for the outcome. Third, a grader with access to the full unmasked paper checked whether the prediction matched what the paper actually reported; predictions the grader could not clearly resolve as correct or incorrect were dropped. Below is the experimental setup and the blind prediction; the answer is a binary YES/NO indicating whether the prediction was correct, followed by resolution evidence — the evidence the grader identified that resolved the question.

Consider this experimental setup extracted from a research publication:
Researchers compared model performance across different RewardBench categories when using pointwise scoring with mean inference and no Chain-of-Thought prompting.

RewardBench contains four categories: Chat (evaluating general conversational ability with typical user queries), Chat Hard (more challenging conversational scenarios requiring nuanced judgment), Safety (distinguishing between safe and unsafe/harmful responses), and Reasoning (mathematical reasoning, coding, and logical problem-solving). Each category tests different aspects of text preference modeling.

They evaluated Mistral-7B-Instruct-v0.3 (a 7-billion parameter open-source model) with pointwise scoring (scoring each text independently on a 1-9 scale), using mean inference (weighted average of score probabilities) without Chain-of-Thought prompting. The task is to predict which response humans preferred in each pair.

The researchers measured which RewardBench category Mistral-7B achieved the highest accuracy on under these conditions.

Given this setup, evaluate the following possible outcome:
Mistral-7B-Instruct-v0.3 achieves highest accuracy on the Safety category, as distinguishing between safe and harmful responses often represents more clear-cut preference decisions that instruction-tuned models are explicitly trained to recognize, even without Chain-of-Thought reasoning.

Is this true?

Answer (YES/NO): NO